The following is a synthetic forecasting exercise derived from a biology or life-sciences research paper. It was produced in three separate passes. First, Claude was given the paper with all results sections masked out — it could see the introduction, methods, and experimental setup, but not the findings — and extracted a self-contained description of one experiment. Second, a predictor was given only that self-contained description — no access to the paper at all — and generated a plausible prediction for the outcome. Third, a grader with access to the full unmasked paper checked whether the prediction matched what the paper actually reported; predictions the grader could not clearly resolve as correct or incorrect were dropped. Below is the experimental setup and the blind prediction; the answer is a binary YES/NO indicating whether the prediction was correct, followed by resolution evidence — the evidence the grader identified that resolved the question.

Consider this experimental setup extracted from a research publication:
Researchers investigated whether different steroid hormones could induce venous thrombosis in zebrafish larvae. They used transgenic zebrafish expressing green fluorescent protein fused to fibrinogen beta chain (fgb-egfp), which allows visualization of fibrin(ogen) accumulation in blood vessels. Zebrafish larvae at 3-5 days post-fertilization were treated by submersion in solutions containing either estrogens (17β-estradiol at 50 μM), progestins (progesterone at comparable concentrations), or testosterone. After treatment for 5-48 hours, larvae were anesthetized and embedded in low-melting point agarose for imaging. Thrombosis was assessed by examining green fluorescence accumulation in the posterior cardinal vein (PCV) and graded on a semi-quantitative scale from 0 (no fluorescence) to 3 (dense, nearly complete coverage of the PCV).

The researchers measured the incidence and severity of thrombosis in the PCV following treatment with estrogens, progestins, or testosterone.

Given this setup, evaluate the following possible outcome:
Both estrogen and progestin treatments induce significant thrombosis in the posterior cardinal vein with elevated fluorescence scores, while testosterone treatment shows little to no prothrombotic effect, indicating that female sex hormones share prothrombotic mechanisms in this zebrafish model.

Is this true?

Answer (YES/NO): NO